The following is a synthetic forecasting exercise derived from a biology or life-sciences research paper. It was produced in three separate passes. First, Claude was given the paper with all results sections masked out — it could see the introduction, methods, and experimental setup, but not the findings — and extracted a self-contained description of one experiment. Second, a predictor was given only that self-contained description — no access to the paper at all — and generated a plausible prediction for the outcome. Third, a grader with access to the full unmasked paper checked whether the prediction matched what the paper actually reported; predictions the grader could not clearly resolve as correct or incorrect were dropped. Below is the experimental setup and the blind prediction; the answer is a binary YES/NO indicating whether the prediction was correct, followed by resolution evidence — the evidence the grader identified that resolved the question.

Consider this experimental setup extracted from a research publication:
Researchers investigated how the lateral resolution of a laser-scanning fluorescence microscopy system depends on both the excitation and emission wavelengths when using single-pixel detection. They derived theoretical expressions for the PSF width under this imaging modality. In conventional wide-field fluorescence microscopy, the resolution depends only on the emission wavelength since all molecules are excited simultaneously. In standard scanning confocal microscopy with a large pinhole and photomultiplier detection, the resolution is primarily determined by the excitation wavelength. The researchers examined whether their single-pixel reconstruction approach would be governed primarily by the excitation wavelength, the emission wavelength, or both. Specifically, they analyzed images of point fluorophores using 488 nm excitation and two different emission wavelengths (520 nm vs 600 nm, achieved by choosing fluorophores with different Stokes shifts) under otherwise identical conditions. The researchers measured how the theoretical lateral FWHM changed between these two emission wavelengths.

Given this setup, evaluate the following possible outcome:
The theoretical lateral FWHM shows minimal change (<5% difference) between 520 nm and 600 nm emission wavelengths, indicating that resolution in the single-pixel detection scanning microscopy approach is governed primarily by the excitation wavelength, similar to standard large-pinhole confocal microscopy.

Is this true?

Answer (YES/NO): NO